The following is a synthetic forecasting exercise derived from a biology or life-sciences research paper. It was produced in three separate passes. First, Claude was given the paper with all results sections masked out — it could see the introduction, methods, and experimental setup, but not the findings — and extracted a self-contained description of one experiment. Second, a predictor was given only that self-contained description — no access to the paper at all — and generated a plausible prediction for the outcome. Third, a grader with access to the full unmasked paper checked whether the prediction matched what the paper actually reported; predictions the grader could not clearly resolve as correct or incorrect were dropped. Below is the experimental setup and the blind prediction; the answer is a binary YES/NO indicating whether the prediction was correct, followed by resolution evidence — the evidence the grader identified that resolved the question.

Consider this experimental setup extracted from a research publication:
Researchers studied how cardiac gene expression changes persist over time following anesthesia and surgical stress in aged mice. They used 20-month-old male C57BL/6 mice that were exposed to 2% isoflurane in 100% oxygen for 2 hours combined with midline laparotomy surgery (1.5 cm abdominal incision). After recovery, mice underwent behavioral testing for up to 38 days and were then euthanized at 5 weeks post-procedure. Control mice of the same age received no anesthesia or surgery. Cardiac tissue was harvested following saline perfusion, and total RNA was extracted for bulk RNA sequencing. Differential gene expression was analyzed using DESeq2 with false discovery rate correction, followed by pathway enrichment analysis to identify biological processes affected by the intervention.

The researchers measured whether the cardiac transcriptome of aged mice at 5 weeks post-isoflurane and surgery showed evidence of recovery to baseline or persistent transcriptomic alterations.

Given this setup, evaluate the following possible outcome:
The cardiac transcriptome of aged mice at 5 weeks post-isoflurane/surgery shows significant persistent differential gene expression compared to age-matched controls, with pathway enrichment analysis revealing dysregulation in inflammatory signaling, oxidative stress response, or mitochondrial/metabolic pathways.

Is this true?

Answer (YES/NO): YES